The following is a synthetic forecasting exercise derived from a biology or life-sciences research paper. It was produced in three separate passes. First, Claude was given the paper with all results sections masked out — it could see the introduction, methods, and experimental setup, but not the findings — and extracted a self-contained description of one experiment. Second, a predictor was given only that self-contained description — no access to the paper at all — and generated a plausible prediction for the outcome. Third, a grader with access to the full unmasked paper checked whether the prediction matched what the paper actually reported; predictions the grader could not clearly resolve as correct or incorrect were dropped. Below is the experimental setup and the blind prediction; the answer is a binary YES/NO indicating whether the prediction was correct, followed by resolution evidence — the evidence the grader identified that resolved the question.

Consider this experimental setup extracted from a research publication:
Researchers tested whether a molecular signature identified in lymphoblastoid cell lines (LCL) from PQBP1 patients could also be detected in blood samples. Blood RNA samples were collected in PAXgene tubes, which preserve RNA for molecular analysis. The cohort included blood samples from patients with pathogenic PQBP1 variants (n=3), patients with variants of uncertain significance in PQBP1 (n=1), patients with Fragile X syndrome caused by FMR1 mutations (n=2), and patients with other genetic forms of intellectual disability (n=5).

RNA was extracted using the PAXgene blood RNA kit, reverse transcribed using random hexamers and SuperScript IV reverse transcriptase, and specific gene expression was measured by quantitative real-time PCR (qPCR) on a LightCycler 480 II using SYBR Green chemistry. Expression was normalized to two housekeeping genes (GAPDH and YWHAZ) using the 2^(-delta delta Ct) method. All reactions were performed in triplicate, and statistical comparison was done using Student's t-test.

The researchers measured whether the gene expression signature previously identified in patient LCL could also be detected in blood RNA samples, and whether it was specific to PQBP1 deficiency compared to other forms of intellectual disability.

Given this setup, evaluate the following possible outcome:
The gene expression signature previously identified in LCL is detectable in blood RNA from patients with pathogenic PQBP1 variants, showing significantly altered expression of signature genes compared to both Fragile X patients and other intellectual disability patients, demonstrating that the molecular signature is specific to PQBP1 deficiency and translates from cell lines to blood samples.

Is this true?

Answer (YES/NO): YES